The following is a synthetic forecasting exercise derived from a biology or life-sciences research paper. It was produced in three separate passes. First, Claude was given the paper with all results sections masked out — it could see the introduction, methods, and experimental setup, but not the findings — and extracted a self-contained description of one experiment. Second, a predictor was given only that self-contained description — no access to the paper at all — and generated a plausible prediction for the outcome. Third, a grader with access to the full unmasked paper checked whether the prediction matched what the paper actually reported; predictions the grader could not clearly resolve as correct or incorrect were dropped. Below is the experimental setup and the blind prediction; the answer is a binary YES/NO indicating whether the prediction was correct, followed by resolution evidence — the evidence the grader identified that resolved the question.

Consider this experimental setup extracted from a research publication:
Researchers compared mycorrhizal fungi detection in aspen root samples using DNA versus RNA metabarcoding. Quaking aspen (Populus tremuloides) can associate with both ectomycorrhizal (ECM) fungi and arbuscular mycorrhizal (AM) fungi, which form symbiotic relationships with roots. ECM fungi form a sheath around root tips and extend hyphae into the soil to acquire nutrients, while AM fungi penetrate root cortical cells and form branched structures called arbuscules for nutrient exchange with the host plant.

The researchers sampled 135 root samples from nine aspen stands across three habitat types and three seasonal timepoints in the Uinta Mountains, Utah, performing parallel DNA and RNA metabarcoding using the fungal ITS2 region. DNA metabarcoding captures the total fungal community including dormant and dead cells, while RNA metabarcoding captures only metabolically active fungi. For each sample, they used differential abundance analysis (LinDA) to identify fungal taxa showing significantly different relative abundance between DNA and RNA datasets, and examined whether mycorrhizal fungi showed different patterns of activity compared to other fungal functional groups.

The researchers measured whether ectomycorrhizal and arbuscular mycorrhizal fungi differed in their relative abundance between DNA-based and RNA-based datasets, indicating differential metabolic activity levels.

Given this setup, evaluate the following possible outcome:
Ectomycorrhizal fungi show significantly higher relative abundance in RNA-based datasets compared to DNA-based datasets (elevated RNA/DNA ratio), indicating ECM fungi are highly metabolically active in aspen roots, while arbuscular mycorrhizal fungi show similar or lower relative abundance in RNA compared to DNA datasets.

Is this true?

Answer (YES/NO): NO